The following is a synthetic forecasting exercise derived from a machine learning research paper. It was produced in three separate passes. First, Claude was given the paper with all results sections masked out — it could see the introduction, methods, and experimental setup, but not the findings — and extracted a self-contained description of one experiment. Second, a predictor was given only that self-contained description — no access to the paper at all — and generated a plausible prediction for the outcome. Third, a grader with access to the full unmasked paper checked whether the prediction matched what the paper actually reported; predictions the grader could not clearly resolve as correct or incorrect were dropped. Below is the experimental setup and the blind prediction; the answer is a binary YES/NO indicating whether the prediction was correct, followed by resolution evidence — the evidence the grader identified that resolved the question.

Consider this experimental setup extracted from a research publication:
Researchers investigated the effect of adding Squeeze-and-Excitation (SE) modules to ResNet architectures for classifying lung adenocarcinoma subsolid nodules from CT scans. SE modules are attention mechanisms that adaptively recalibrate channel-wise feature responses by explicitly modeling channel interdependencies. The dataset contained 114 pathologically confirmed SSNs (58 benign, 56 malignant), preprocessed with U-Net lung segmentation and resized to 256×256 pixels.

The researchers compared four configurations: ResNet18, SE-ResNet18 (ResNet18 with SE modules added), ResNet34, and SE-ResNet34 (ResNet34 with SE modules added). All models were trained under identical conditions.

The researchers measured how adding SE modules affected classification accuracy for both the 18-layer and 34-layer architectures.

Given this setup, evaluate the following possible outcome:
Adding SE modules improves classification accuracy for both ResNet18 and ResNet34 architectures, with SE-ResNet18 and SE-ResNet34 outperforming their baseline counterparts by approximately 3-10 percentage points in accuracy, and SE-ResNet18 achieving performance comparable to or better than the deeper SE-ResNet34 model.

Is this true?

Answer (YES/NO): NO